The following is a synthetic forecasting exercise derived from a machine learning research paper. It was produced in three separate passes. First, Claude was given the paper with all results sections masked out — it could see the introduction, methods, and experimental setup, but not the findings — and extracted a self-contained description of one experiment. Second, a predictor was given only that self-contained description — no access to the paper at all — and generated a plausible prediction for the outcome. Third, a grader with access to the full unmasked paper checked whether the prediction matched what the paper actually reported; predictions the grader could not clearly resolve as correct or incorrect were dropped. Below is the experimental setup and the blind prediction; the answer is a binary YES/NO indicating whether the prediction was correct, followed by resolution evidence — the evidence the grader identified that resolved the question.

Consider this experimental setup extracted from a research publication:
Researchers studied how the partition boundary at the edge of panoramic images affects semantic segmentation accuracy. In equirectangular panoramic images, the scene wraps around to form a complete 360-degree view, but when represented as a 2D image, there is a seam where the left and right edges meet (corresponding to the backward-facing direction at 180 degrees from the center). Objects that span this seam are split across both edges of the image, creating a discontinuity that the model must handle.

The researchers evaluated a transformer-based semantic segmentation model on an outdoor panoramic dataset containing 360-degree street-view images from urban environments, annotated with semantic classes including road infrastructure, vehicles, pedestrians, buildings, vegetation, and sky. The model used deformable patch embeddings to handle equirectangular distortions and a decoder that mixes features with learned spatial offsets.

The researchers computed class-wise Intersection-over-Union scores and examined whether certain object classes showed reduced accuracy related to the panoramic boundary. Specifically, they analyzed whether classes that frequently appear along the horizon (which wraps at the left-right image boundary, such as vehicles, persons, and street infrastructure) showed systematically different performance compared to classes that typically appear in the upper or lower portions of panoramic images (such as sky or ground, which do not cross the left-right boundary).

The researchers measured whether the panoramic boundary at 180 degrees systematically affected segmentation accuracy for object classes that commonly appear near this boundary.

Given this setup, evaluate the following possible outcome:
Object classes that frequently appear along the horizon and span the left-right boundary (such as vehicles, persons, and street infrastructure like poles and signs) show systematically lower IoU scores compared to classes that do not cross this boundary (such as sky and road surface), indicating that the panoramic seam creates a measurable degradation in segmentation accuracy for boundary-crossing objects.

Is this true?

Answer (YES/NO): NO